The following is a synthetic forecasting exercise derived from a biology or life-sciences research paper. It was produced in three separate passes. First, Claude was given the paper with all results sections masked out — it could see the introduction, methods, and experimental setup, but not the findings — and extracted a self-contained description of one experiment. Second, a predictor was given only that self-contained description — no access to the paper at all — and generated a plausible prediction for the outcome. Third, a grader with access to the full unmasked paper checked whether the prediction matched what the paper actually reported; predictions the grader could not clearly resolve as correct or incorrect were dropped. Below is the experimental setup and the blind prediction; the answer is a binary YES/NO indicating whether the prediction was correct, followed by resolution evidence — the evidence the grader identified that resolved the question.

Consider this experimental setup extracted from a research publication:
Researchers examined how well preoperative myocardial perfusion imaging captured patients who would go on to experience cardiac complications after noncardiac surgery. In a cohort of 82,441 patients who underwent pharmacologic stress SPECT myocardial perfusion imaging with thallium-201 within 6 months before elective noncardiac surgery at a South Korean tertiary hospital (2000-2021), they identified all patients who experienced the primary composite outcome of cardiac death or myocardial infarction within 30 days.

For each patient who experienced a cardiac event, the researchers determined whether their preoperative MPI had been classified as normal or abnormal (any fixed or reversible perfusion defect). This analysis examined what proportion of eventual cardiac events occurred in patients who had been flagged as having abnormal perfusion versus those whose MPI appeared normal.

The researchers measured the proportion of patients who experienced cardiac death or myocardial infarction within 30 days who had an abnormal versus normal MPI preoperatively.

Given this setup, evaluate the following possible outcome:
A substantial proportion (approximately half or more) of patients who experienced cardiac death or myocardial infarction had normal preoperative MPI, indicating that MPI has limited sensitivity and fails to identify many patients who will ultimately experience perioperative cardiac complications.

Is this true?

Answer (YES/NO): YES